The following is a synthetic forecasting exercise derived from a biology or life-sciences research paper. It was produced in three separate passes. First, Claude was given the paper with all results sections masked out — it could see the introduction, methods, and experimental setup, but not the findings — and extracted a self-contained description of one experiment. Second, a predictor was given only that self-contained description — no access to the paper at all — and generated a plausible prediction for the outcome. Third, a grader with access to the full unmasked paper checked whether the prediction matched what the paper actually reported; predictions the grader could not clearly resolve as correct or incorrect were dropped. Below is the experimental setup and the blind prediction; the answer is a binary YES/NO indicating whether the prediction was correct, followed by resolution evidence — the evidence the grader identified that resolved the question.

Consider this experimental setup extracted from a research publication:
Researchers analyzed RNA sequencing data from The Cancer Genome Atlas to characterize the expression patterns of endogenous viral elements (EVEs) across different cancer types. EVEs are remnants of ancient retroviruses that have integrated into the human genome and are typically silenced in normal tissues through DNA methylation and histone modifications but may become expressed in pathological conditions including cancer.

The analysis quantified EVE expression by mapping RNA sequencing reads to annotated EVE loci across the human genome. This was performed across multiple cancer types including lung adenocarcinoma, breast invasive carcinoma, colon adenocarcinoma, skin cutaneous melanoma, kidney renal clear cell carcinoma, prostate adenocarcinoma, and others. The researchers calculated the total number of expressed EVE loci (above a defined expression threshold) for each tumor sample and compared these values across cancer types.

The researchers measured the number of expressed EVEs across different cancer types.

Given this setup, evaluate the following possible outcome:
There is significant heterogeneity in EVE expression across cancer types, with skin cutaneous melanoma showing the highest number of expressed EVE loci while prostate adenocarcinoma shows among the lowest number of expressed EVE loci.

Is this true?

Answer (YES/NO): NO